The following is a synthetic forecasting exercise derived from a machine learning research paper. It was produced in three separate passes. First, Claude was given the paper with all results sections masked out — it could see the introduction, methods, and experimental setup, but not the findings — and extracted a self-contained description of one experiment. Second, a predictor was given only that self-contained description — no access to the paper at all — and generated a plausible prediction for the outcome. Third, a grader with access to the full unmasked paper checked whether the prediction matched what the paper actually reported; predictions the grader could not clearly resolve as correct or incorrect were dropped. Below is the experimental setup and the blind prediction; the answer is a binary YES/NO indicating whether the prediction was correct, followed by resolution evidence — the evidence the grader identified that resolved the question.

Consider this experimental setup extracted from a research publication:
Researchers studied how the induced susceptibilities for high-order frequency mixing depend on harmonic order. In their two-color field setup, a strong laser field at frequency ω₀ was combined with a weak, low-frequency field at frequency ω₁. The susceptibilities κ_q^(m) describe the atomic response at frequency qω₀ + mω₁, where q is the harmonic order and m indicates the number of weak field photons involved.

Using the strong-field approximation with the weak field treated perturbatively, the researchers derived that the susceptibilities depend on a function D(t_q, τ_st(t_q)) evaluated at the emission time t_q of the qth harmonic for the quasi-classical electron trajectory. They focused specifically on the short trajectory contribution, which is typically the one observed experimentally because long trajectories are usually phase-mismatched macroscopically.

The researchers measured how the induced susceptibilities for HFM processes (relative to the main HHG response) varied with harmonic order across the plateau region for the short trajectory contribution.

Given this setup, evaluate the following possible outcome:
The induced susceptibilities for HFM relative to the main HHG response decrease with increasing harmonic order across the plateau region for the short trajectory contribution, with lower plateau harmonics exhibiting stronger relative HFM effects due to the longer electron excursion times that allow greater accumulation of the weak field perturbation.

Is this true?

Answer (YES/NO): NO